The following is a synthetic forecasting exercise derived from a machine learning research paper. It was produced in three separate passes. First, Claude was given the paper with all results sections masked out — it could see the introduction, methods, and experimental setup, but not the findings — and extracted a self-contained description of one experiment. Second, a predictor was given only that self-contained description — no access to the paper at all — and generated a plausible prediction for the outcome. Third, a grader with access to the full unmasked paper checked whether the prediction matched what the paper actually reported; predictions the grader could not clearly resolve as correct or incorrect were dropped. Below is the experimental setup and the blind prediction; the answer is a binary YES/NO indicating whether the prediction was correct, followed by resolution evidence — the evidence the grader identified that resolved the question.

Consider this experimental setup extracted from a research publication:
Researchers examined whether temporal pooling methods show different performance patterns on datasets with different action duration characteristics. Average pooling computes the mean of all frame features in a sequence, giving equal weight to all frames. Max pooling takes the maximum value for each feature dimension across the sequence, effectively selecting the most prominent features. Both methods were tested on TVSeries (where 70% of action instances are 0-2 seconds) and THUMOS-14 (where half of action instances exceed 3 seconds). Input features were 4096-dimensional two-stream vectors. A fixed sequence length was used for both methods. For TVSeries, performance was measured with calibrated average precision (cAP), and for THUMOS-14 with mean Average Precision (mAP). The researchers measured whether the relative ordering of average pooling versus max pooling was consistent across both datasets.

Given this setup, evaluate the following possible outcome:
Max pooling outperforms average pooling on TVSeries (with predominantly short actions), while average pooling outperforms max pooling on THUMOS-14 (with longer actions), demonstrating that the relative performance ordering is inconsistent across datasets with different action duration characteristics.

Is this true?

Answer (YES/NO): NO